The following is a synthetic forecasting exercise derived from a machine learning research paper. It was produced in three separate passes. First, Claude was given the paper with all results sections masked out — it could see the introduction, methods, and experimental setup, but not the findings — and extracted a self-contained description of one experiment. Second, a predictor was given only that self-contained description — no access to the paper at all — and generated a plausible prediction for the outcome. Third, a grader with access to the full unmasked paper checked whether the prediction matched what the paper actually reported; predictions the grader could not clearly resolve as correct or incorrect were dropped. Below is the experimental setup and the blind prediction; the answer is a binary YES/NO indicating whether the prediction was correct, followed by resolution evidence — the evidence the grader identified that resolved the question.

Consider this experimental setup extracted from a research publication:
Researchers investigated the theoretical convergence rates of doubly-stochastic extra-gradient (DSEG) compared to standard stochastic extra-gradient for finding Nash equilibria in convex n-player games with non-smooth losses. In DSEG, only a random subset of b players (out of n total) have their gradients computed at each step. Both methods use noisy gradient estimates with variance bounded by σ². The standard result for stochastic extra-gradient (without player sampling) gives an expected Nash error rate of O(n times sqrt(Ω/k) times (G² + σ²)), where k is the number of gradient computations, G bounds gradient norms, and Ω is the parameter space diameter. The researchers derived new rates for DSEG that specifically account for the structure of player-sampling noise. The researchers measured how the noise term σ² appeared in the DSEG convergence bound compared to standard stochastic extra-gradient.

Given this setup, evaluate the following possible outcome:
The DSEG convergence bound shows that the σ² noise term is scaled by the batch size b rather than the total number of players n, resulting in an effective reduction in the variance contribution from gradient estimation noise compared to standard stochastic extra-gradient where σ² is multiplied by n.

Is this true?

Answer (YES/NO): NO